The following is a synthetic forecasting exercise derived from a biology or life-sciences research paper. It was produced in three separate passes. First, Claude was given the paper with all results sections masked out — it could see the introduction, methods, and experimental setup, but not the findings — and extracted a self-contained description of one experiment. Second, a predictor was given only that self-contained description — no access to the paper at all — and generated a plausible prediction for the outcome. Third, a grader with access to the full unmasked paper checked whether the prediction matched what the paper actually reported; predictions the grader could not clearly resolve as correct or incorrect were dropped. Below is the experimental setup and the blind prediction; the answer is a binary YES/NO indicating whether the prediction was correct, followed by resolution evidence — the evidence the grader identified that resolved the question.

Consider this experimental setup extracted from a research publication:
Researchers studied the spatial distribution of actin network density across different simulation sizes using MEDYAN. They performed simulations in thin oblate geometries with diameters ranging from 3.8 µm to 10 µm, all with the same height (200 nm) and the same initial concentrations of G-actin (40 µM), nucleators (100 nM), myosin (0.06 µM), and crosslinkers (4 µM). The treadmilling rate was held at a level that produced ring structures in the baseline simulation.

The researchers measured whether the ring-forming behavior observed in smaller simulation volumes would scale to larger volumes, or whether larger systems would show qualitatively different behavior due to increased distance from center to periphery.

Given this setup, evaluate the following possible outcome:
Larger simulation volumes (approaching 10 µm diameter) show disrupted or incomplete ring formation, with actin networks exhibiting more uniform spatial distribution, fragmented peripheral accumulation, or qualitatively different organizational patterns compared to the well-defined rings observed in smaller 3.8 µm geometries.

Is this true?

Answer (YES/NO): NO